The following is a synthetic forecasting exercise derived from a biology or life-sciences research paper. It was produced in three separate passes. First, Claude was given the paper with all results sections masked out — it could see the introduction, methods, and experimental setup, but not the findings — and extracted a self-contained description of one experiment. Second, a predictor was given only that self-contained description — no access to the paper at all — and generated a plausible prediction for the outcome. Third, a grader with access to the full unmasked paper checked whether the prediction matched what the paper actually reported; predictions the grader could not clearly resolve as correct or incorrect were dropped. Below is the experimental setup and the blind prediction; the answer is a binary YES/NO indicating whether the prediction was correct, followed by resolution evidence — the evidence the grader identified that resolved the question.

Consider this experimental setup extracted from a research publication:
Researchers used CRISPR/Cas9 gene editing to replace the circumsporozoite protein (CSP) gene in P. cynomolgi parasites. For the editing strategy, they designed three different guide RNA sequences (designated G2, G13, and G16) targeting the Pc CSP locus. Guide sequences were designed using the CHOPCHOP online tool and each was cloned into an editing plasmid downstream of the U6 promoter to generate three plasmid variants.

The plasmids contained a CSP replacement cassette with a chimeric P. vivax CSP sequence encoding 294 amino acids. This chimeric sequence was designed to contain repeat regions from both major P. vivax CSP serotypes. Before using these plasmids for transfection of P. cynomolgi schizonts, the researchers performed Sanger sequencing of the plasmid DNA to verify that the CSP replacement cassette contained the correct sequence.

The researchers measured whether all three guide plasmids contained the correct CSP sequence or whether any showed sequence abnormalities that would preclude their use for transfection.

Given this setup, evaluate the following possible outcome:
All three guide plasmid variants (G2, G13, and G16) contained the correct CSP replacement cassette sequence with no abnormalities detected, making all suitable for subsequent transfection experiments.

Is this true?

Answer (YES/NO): NO